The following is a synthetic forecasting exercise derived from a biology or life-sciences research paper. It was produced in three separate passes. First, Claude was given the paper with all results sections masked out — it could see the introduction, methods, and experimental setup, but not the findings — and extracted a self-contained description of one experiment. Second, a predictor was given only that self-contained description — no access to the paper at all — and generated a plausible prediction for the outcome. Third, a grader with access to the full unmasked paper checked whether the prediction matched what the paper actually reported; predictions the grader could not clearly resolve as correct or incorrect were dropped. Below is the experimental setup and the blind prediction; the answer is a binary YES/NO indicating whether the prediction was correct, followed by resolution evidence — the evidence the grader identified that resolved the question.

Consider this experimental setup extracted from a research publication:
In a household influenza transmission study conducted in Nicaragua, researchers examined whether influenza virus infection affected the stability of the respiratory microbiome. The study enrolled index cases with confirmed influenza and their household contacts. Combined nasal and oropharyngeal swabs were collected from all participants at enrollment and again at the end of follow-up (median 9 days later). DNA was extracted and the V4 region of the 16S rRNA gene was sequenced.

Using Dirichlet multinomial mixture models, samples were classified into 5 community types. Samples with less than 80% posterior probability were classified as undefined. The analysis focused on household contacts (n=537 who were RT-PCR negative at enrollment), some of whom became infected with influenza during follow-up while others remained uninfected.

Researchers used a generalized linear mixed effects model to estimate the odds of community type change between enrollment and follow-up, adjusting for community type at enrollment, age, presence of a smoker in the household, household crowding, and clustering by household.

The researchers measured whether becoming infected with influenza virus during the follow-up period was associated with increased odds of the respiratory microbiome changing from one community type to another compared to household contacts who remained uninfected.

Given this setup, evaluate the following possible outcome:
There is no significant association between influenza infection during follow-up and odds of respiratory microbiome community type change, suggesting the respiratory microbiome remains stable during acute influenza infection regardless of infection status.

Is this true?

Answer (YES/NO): NO